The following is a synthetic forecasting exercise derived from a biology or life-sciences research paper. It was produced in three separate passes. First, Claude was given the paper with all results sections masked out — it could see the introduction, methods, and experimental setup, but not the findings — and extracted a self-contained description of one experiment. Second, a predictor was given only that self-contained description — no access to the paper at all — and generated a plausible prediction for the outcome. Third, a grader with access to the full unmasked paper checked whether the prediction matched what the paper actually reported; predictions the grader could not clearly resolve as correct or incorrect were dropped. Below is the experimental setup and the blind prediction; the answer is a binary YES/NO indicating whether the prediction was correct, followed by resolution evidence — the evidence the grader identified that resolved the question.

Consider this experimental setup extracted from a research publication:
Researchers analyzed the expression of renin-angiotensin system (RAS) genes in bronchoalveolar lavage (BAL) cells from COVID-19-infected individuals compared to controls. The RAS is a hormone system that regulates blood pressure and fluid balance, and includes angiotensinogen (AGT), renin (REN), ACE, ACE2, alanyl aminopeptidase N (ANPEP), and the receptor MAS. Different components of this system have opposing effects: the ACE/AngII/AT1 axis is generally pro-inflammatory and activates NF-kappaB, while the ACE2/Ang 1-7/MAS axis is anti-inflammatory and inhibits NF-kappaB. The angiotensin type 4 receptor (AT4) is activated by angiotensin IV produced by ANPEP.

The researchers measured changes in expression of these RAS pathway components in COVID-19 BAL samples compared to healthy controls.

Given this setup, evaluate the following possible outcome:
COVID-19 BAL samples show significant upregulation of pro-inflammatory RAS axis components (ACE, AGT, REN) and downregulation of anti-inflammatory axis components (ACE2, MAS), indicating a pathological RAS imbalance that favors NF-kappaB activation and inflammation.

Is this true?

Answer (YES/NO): NO